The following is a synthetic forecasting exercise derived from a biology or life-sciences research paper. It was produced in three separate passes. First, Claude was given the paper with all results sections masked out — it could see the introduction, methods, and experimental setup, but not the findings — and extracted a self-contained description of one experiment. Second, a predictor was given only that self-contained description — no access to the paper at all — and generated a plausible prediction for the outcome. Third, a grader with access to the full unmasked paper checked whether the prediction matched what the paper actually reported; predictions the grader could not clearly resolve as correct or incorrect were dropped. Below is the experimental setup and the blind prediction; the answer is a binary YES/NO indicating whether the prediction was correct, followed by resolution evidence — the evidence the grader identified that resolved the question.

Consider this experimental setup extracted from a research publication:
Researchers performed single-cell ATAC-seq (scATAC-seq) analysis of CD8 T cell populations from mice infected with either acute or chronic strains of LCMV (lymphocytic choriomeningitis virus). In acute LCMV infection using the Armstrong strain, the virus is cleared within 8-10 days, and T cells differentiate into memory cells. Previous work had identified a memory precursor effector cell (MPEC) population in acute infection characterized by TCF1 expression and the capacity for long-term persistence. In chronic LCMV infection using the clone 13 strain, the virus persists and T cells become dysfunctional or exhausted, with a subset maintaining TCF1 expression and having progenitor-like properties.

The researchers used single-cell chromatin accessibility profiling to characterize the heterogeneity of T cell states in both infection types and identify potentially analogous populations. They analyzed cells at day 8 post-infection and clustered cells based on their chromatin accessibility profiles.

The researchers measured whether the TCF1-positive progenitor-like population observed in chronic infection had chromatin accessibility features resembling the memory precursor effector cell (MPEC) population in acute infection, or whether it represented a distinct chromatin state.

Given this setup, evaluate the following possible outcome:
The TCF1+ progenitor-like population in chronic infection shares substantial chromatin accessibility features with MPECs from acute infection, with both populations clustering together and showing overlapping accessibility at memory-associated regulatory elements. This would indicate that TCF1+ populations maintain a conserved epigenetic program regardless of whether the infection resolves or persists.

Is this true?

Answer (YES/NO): NO